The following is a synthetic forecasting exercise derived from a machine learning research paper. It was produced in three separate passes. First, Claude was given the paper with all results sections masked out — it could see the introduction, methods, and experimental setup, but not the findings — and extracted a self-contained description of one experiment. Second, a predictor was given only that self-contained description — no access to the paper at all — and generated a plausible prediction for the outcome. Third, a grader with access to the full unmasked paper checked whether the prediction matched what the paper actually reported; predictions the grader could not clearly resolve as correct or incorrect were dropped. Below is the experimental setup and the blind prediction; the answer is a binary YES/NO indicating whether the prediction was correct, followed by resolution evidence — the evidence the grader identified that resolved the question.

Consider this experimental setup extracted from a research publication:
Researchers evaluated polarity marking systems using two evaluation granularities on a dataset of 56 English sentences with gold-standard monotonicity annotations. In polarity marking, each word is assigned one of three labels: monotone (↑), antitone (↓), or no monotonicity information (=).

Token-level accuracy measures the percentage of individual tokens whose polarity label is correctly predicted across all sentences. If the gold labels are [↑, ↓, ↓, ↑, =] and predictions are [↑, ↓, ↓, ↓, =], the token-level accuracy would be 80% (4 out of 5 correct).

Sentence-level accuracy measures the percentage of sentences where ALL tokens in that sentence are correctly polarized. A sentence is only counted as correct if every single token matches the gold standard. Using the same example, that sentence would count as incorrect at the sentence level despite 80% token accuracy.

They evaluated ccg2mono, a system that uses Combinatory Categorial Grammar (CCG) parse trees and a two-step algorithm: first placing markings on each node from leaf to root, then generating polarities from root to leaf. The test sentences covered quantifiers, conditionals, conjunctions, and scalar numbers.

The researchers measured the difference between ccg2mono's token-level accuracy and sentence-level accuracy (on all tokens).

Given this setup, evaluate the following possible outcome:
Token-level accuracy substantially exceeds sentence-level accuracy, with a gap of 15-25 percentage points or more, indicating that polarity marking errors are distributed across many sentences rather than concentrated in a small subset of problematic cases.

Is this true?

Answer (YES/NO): YES